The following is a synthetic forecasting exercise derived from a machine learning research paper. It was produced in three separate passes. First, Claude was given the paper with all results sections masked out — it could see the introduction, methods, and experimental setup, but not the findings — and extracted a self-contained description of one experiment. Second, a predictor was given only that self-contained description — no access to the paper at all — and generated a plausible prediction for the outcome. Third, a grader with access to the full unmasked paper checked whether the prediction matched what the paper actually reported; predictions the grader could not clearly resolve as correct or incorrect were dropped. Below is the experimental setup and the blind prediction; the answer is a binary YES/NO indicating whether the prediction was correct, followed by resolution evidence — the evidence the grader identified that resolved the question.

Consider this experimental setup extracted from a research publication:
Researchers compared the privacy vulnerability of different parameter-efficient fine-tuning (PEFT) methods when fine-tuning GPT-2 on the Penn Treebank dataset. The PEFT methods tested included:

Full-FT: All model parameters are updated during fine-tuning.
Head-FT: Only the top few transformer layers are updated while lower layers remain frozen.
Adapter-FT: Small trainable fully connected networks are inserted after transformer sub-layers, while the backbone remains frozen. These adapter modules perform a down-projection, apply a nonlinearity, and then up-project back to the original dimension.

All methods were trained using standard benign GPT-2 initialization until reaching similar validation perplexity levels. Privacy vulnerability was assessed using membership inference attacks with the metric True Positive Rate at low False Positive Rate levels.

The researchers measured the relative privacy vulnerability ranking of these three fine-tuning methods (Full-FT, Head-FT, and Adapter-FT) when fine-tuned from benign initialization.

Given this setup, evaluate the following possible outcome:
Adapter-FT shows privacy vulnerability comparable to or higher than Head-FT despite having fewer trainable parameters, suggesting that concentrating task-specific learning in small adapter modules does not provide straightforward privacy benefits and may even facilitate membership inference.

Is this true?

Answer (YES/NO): NO